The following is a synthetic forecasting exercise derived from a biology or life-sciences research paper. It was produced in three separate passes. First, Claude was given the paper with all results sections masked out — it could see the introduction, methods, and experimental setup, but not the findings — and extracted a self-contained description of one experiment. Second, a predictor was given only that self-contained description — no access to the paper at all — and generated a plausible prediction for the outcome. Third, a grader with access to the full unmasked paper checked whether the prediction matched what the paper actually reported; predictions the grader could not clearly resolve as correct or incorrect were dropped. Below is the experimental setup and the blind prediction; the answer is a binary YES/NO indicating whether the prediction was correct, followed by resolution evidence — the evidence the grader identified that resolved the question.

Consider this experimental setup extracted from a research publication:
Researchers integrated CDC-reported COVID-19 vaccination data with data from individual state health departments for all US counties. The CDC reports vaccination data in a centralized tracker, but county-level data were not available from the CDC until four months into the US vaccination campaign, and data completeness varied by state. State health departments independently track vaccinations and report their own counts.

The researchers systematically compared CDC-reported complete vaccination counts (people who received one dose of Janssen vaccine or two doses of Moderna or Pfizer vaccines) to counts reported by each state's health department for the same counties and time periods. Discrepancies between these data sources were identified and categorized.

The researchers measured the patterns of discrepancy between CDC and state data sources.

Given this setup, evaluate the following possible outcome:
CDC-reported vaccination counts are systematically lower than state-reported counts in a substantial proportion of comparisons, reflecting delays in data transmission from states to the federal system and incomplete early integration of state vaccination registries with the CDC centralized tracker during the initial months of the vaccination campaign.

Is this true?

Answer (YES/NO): NO